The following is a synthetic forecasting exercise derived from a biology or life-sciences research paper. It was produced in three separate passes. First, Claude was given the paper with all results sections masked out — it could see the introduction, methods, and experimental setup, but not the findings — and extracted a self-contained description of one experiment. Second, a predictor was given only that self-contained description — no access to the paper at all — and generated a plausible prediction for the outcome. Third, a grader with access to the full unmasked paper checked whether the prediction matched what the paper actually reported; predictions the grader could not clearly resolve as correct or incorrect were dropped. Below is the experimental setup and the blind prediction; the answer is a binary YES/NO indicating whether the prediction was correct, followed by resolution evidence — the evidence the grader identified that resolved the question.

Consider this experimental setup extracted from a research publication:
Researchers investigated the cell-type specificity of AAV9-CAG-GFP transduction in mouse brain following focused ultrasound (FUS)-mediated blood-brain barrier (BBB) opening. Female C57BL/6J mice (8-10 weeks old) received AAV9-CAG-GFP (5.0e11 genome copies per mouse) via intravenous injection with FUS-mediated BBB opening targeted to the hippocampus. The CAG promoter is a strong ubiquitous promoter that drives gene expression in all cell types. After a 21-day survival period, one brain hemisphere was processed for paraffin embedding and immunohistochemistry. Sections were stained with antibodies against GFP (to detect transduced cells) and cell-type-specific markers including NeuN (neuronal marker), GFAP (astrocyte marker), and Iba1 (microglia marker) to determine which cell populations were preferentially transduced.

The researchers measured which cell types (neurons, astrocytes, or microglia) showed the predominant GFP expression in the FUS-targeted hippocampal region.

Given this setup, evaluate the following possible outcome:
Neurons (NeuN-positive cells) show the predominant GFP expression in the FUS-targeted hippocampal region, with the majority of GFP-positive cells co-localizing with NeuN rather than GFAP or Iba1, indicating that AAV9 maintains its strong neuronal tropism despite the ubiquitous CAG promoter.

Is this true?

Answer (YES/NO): NO